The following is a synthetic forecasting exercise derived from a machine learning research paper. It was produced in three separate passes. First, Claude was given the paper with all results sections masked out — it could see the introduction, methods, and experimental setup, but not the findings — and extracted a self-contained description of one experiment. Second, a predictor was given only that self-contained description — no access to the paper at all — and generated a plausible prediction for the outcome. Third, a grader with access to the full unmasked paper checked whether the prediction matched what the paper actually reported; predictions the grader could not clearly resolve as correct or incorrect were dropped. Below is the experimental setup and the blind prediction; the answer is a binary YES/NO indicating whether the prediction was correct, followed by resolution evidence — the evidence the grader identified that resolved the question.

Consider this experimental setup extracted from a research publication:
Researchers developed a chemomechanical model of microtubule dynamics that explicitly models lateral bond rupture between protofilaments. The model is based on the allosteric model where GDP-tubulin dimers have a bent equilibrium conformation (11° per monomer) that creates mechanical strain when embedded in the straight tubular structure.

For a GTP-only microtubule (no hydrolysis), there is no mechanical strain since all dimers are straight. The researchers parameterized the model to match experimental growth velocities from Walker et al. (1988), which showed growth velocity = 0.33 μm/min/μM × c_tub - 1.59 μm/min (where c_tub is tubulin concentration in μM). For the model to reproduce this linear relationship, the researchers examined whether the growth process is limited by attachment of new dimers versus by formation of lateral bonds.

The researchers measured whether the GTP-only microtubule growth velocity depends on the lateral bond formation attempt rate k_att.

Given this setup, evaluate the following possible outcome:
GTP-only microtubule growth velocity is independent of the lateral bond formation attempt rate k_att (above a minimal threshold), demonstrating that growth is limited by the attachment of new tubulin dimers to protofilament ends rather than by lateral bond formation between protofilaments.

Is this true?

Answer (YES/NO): NO